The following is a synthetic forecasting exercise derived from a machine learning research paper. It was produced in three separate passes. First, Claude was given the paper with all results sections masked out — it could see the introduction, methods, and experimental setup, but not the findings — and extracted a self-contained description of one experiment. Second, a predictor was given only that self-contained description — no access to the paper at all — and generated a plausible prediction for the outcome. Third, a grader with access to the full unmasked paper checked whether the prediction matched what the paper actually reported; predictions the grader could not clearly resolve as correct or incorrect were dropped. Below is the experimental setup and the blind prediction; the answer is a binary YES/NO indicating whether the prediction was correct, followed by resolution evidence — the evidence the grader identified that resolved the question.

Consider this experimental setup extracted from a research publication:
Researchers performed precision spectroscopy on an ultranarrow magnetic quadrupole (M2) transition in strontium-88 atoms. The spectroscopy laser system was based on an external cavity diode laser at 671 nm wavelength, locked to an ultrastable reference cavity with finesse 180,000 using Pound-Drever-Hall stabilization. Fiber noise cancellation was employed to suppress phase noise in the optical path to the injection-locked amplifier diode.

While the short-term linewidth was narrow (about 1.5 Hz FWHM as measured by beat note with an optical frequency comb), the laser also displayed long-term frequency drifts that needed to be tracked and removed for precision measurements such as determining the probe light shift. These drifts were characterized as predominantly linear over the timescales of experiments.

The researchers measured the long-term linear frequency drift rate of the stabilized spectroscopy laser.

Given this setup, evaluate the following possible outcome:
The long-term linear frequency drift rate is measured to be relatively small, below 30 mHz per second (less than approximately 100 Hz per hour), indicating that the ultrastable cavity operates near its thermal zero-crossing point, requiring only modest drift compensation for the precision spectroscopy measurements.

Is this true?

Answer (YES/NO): NO